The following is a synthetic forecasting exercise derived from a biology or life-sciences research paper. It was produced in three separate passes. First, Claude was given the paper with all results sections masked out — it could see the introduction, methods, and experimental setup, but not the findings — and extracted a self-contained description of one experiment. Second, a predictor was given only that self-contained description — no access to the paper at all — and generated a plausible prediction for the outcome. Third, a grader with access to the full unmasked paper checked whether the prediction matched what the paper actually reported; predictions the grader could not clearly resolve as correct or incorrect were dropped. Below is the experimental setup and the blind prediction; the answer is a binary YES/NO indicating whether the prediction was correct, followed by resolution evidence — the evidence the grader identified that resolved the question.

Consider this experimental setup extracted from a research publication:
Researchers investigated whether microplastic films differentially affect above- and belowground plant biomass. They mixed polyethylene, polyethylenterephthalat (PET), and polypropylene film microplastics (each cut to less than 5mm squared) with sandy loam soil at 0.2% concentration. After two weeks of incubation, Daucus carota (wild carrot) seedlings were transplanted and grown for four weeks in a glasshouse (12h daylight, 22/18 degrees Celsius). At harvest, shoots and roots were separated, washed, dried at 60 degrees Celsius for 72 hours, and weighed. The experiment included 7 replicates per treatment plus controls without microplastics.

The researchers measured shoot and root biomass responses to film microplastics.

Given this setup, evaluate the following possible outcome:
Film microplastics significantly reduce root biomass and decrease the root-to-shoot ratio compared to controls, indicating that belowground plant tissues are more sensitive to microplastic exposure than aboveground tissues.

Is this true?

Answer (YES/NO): NO